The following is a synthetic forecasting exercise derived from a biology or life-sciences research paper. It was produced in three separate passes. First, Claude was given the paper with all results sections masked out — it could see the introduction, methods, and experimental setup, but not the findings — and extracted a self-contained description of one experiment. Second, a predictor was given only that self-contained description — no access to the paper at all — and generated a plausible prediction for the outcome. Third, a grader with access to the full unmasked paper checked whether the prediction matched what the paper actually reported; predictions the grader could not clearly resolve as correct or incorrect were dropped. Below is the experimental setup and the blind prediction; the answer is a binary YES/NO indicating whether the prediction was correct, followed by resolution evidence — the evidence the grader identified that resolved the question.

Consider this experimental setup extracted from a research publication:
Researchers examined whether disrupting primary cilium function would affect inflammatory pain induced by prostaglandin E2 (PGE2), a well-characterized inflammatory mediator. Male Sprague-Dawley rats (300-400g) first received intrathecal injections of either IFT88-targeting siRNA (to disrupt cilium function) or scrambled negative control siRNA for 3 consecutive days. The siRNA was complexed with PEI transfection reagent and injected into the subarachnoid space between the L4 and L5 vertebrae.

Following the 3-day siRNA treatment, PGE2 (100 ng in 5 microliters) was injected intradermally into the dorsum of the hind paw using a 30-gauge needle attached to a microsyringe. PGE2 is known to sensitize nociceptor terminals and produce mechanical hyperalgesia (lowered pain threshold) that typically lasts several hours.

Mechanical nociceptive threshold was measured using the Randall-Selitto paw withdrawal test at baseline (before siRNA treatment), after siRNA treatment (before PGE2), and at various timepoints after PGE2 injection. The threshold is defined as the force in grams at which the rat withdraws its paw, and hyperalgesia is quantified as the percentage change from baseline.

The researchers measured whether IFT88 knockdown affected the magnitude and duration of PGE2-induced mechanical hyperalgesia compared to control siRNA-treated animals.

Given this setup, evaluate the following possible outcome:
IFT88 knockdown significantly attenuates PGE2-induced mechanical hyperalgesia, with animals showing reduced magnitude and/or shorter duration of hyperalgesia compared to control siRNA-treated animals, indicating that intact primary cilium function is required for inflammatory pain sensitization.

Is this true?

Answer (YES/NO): YES